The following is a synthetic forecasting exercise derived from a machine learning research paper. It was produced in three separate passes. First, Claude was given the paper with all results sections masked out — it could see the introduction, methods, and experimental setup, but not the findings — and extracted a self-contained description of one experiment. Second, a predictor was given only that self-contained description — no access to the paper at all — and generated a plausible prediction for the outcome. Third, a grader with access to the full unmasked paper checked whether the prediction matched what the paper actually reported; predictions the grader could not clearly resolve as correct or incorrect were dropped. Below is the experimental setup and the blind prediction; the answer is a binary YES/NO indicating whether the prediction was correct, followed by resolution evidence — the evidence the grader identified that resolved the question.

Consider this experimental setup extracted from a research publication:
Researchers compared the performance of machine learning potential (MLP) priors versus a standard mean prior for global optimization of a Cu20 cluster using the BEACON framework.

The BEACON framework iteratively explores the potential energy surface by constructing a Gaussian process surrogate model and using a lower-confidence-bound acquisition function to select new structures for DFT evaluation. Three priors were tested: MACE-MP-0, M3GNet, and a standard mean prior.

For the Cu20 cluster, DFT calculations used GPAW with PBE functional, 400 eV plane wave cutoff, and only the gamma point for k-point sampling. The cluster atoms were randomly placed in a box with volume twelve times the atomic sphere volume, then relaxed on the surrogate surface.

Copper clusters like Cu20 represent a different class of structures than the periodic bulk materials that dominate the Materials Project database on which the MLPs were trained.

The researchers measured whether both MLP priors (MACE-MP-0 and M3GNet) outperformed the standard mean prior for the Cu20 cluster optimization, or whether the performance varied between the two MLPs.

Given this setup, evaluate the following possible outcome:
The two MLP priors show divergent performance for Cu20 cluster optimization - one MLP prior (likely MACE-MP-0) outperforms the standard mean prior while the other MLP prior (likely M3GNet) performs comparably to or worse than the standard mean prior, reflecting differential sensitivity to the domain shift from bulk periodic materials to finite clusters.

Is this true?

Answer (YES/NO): YES